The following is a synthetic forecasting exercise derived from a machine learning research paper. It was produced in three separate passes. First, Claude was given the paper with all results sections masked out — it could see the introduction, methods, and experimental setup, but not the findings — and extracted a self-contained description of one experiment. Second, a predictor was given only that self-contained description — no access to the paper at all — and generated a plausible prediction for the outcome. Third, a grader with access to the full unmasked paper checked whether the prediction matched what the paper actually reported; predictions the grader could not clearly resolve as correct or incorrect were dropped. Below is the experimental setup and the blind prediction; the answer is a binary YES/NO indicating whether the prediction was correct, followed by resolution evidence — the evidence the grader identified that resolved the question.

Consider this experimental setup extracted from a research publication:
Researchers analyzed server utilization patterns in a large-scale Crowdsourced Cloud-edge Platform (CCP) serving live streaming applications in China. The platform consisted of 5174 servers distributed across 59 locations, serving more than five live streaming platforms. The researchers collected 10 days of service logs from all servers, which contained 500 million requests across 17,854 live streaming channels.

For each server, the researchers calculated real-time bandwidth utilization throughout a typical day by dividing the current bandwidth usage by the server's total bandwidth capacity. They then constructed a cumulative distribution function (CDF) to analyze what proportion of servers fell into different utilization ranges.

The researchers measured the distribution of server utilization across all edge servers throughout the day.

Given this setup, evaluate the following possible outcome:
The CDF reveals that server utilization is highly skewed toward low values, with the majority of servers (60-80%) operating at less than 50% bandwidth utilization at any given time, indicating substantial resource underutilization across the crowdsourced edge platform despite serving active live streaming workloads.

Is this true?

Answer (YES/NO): YES